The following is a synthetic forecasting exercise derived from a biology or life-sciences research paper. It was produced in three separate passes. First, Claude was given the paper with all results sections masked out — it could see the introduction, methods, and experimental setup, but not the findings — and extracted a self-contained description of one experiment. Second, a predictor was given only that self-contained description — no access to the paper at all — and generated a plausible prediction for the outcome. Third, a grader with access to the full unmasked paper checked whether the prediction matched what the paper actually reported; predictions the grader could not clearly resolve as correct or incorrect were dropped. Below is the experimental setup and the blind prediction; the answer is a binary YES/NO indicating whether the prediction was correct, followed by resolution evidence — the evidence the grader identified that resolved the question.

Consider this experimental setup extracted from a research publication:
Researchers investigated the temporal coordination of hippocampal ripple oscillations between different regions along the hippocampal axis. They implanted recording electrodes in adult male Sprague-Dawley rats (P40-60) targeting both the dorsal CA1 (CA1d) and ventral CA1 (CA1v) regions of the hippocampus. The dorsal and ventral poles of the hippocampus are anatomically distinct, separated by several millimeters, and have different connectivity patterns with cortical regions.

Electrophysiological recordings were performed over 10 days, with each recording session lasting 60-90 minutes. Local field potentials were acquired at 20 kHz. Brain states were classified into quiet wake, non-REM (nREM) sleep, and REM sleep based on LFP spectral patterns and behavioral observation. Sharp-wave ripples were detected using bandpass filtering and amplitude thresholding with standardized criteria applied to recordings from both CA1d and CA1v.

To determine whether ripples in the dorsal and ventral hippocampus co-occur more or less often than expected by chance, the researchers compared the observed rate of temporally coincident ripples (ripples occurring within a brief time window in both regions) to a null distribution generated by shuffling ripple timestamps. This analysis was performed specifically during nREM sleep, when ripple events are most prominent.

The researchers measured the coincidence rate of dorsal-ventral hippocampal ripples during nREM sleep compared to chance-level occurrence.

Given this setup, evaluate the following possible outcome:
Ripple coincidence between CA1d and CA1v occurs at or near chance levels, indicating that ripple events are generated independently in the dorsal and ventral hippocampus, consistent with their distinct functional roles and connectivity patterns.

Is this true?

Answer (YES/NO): NO